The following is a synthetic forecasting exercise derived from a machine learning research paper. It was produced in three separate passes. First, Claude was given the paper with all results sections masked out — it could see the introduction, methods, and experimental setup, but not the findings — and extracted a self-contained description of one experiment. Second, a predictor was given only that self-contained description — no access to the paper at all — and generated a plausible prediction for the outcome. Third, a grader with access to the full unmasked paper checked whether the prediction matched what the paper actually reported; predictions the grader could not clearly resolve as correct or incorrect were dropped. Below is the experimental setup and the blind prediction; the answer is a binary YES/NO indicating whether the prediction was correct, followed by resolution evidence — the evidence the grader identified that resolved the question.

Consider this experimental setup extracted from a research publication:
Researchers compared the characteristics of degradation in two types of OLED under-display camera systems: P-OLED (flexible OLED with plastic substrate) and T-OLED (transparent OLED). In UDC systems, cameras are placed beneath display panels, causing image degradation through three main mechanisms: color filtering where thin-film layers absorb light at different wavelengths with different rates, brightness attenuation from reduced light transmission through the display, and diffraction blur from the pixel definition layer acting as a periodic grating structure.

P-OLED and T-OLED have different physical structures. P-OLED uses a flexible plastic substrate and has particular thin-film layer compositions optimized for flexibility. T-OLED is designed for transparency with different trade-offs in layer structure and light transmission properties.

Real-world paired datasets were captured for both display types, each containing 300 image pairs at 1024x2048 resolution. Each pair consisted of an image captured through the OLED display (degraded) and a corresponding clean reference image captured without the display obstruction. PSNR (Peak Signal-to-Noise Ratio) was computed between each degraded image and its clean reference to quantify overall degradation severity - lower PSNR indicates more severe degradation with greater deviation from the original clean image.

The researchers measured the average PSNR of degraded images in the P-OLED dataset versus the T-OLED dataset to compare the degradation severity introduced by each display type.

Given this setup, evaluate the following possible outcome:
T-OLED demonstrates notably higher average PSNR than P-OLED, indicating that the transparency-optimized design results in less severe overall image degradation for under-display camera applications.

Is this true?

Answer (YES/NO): YES